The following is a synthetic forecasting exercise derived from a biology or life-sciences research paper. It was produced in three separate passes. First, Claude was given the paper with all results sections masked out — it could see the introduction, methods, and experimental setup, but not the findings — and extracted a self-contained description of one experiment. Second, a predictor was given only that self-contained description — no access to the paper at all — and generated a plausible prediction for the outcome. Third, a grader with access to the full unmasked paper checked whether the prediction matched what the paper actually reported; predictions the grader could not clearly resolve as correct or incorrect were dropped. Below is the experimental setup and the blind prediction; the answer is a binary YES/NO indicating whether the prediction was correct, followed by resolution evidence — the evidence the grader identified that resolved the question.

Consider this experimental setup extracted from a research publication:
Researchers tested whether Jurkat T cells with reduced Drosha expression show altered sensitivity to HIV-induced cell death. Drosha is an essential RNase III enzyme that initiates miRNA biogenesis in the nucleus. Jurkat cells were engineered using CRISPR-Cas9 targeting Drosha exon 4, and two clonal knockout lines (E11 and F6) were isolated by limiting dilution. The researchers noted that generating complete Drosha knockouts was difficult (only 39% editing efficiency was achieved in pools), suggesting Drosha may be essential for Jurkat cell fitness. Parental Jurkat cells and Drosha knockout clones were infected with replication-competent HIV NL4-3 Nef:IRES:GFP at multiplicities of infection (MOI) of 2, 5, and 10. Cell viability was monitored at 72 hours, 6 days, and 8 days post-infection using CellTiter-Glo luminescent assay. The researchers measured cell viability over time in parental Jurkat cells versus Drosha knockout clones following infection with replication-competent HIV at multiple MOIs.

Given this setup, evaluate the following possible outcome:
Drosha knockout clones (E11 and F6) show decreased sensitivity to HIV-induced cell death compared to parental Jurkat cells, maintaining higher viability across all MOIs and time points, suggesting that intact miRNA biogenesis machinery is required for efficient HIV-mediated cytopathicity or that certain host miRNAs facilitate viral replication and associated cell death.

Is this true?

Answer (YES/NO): NO